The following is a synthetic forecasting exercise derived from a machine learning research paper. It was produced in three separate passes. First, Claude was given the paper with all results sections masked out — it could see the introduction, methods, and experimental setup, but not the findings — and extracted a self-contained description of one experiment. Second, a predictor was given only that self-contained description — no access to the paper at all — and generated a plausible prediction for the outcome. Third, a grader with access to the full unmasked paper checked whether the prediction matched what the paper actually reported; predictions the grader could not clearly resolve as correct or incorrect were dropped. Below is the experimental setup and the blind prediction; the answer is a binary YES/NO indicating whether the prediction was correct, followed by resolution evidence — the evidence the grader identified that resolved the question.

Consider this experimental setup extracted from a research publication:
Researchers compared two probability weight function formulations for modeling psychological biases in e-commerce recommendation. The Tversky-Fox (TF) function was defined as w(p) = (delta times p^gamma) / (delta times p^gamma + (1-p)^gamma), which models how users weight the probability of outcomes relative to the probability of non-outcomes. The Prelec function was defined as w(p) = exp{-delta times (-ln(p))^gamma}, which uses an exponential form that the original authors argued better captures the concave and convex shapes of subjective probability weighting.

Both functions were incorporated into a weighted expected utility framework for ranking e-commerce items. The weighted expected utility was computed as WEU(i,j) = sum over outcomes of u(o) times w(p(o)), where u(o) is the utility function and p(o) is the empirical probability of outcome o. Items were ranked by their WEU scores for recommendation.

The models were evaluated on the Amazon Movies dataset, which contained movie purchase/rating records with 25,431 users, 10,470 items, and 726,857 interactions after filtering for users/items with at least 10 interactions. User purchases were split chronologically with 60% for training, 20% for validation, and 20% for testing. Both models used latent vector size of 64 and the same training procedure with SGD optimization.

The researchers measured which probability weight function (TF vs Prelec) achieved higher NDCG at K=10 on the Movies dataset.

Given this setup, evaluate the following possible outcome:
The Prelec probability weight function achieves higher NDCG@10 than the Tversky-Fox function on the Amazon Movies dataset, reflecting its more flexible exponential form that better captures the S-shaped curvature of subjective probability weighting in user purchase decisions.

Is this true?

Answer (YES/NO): YES